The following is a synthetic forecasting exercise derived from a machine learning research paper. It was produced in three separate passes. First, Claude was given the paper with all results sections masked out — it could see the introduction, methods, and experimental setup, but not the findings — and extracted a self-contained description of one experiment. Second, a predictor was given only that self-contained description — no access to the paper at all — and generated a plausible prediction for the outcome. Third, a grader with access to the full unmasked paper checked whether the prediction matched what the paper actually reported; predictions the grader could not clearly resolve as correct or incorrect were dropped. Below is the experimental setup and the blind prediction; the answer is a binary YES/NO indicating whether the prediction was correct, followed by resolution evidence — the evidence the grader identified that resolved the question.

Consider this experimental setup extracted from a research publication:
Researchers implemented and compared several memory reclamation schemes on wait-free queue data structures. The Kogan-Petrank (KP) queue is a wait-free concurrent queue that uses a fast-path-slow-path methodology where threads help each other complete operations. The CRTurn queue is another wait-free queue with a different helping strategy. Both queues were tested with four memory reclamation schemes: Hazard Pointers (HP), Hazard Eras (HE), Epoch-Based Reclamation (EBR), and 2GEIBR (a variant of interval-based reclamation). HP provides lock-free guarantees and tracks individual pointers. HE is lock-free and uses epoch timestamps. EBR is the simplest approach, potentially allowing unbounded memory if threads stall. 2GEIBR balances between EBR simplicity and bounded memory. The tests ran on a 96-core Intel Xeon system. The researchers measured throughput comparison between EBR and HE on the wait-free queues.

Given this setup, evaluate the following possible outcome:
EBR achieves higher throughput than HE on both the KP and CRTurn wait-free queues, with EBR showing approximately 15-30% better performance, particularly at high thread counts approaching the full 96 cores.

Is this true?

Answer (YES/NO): NO